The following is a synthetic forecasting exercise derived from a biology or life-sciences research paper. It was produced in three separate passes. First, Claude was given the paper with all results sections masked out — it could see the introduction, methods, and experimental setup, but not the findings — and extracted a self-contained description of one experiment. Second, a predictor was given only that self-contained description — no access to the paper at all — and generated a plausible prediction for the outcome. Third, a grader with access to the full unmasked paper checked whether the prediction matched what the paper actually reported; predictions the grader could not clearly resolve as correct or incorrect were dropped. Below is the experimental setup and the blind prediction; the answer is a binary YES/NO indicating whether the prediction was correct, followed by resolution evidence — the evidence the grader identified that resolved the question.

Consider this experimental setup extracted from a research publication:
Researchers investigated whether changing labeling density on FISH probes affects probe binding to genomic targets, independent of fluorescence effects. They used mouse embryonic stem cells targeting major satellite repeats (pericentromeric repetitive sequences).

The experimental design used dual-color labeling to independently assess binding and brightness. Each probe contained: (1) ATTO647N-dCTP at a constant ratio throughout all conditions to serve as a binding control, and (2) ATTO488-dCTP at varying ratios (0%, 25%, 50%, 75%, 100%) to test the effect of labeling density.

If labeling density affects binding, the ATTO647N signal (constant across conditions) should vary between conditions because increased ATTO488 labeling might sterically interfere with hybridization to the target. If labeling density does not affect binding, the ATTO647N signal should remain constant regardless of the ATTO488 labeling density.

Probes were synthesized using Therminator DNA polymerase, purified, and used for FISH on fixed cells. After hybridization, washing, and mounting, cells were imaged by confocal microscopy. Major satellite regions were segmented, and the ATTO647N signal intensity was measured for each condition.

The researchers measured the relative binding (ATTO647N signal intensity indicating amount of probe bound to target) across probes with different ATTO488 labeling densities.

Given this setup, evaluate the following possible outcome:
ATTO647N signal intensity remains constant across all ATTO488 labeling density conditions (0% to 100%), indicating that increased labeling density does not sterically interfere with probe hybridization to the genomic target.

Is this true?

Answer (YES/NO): YES